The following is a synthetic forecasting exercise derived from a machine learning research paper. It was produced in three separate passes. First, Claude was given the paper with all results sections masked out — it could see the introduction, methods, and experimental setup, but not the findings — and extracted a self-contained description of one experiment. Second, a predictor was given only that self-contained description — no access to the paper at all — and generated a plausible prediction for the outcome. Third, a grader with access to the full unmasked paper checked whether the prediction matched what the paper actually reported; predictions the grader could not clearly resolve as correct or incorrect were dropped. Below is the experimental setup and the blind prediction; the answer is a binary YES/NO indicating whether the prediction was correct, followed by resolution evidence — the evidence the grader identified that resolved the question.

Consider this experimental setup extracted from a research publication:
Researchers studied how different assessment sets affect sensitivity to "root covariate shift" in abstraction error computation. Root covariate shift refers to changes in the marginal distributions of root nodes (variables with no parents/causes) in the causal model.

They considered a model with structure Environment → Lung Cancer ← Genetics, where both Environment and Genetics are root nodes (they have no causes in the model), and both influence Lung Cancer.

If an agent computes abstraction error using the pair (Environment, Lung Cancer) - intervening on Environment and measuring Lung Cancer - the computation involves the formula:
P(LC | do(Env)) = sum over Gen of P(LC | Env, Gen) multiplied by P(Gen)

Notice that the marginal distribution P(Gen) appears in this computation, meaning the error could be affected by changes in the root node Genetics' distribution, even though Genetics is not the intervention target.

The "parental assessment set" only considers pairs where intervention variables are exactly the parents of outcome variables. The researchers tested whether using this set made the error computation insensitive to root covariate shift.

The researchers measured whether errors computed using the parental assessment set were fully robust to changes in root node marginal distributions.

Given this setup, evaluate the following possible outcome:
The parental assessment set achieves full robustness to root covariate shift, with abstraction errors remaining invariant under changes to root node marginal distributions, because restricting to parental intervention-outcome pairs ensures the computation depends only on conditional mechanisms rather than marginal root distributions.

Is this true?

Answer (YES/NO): YES